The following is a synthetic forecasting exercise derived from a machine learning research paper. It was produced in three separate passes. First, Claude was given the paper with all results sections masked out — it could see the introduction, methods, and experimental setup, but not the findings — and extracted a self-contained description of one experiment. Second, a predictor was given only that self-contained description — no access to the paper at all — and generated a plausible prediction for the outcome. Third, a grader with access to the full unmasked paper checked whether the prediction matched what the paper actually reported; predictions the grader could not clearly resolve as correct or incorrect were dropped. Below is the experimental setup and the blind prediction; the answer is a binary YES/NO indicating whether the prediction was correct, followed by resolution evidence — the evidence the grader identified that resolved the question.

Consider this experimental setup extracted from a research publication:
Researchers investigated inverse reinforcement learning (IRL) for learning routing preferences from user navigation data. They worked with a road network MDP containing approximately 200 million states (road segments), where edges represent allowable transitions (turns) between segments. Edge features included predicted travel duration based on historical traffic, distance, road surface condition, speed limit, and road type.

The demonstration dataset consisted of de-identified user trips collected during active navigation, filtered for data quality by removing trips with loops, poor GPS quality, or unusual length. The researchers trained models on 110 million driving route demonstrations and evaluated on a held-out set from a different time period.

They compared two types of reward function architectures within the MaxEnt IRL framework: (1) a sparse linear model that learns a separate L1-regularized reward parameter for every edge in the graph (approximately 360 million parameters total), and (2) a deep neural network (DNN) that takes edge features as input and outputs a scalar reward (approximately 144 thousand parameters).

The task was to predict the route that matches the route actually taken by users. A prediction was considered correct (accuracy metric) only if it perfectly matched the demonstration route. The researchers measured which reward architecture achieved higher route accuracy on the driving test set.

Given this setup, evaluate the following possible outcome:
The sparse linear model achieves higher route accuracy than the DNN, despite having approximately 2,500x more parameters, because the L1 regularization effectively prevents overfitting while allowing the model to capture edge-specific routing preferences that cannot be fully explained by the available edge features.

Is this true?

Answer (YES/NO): YES